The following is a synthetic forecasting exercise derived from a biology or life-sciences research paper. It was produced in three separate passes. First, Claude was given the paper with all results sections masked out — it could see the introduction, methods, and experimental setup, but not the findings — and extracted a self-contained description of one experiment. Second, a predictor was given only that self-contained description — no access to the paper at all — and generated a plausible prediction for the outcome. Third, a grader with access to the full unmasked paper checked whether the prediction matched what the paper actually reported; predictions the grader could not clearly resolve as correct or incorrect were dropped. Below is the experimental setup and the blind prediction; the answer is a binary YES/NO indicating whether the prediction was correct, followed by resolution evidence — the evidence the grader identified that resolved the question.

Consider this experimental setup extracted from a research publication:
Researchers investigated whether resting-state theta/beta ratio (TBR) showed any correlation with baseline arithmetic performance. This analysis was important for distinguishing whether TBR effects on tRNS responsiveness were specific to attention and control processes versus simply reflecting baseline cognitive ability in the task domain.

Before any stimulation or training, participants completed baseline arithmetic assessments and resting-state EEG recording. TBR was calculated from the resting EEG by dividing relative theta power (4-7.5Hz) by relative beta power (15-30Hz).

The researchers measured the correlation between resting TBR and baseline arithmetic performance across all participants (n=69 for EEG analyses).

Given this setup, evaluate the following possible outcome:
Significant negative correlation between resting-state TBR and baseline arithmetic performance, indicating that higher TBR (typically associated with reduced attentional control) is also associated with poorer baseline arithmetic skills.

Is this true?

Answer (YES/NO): NO